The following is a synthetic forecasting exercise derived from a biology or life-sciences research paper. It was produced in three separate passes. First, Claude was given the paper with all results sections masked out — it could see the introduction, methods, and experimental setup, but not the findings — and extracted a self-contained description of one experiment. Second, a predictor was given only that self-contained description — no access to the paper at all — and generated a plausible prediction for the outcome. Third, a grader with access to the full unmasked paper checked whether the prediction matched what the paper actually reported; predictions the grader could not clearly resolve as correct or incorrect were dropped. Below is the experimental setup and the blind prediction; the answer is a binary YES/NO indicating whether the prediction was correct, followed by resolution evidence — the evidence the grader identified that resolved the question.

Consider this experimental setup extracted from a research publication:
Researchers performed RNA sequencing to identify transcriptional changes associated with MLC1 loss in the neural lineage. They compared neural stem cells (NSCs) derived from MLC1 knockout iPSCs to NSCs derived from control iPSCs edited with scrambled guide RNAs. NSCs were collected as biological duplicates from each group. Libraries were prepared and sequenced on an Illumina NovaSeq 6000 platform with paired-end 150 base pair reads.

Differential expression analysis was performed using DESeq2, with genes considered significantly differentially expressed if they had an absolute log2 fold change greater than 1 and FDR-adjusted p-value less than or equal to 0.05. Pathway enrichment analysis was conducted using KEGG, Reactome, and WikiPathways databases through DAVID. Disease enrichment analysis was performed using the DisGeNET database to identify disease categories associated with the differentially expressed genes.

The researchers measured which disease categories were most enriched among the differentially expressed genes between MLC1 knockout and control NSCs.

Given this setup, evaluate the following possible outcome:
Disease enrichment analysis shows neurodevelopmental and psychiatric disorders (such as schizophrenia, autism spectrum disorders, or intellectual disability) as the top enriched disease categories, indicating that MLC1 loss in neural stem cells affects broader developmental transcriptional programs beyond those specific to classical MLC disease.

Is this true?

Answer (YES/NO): NO